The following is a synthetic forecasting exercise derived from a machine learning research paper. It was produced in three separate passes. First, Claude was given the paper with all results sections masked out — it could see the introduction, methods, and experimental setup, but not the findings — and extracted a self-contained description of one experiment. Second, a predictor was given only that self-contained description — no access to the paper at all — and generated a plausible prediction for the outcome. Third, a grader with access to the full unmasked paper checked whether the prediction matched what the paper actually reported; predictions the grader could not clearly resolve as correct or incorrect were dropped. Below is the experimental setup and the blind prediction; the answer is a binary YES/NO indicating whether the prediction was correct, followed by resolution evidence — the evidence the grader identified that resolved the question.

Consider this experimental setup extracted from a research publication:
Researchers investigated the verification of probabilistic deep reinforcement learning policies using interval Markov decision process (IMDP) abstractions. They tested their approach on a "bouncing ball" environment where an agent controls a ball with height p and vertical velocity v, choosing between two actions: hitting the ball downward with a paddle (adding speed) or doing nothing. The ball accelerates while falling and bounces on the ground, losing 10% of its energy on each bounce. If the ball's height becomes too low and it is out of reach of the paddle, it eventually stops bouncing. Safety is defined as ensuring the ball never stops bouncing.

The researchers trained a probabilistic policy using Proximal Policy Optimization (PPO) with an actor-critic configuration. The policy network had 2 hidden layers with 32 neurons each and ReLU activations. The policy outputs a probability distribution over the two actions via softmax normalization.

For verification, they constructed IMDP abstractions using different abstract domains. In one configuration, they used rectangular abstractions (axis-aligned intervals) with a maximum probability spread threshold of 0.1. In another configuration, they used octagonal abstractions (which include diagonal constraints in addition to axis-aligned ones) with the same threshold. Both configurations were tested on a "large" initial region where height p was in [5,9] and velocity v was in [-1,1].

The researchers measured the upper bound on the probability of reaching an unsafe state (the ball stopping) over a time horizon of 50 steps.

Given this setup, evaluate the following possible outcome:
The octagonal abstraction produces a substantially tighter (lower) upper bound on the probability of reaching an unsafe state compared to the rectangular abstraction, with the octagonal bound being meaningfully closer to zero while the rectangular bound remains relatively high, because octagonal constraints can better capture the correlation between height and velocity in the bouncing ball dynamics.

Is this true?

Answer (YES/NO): YES